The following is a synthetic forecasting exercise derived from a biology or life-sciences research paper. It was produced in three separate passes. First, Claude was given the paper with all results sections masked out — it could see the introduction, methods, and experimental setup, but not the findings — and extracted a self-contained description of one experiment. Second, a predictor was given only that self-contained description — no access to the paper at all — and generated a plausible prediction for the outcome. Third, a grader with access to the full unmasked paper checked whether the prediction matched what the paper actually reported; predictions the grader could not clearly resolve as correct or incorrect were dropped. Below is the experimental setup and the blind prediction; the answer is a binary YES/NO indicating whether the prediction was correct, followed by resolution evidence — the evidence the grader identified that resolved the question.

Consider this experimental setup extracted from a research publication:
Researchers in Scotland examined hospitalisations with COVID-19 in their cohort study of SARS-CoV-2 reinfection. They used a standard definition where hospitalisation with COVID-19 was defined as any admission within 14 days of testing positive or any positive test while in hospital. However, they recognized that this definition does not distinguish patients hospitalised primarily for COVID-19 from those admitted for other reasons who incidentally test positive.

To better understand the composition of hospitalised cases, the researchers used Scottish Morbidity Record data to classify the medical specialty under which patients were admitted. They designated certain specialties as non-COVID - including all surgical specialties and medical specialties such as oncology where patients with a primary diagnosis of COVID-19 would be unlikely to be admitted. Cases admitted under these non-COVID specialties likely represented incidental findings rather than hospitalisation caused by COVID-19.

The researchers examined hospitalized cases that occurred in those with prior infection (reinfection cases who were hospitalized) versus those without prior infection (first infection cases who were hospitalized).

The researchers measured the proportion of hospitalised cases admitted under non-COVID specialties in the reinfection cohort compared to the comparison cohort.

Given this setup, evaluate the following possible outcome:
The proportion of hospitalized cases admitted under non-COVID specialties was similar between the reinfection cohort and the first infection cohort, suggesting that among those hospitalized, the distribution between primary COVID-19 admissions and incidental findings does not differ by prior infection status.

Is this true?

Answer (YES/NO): NO